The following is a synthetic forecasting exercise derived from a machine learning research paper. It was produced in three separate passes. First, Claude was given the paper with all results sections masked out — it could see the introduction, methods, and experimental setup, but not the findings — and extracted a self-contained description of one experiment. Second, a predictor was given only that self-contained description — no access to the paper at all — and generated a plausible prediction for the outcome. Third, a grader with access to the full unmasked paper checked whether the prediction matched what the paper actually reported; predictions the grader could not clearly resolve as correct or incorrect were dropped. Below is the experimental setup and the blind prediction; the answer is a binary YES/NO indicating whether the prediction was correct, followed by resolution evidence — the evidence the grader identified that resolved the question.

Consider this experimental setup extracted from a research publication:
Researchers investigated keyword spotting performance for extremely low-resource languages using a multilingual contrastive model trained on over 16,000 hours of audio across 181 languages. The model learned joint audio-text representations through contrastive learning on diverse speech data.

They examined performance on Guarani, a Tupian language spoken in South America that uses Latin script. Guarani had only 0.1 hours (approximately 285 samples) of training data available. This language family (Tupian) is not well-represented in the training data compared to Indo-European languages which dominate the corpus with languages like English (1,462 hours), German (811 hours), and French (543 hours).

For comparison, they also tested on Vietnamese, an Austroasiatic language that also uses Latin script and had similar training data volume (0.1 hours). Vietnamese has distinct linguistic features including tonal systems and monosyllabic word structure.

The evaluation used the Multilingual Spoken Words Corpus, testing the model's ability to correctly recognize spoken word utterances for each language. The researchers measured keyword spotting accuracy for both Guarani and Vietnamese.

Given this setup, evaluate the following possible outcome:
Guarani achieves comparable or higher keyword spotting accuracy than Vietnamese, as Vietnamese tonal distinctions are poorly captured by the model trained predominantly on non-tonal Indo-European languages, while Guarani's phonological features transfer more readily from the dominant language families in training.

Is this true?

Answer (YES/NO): YES